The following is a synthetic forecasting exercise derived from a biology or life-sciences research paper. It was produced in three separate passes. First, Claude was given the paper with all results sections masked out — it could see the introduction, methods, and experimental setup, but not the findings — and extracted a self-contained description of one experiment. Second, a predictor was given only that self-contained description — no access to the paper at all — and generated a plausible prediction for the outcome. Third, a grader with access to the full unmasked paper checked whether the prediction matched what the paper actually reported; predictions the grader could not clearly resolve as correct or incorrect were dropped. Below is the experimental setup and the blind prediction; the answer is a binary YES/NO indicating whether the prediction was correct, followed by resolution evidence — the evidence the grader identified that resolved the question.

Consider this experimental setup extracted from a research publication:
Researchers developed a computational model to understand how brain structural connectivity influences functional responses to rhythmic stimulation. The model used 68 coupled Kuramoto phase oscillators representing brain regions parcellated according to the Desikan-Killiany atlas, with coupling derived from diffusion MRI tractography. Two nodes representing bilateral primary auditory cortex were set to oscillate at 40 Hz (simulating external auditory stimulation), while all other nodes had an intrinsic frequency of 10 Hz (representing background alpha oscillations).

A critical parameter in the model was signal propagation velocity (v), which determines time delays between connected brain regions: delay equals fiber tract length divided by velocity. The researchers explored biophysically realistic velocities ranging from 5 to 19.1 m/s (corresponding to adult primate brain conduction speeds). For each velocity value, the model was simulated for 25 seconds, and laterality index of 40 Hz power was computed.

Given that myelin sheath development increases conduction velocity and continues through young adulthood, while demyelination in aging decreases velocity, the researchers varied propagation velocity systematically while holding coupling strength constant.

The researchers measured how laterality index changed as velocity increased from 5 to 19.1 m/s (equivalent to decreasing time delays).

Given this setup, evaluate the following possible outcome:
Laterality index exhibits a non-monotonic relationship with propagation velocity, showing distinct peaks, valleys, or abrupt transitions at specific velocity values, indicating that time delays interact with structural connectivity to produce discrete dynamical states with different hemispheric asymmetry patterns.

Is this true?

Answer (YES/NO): NO